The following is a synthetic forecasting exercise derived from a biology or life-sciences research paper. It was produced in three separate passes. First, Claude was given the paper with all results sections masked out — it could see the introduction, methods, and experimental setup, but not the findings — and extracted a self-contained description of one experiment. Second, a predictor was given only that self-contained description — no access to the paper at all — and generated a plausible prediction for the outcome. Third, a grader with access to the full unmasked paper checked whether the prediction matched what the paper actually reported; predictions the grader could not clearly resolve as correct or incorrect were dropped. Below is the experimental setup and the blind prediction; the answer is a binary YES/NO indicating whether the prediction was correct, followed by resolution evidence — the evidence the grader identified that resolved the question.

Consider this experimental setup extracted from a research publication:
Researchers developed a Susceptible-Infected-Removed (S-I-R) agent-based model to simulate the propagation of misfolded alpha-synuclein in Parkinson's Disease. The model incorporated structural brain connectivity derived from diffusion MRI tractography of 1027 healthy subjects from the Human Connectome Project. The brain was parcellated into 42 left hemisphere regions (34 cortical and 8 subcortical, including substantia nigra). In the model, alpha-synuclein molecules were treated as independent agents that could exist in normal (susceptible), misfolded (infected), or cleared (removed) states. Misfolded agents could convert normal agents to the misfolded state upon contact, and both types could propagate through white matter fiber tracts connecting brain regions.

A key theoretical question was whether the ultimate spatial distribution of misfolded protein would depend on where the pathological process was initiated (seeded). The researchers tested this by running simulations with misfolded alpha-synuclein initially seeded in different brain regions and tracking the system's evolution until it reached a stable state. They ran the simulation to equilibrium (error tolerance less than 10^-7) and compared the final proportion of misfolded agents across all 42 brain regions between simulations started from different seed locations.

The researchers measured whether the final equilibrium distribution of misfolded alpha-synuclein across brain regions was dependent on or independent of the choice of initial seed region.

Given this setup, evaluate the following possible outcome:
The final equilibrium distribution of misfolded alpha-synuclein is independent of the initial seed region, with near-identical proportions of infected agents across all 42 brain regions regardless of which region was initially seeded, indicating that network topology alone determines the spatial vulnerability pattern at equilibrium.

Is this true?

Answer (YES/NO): NO